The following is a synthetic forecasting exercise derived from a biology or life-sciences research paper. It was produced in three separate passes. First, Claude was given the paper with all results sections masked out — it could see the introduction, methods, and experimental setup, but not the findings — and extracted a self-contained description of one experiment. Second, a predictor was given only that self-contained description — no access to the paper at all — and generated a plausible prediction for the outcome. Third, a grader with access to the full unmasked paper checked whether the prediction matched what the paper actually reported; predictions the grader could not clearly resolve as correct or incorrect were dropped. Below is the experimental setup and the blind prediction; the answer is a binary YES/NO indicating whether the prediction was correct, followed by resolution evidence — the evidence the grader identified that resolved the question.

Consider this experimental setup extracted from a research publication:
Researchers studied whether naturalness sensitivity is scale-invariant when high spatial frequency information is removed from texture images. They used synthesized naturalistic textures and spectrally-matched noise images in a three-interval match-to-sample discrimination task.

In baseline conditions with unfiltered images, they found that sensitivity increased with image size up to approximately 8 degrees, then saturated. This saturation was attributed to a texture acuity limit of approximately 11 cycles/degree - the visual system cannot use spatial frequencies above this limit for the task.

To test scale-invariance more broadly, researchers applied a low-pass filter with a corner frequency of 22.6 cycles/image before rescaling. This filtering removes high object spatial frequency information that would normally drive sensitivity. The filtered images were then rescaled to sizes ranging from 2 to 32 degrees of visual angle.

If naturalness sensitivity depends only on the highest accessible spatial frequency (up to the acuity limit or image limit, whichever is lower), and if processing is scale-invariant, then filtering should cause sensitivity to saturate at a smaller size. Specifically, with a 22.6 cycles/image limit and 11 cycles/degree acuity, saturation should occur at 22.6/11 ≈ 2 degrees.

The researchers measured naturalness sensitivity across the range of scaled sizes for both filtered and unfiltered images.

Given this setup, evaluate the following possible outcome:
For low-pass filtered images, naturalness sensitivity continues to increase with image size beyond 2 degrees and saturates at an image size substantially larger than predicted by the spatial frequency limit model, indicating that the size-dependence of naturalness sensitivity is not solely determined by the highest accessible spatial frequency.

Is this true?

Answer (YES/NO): NO